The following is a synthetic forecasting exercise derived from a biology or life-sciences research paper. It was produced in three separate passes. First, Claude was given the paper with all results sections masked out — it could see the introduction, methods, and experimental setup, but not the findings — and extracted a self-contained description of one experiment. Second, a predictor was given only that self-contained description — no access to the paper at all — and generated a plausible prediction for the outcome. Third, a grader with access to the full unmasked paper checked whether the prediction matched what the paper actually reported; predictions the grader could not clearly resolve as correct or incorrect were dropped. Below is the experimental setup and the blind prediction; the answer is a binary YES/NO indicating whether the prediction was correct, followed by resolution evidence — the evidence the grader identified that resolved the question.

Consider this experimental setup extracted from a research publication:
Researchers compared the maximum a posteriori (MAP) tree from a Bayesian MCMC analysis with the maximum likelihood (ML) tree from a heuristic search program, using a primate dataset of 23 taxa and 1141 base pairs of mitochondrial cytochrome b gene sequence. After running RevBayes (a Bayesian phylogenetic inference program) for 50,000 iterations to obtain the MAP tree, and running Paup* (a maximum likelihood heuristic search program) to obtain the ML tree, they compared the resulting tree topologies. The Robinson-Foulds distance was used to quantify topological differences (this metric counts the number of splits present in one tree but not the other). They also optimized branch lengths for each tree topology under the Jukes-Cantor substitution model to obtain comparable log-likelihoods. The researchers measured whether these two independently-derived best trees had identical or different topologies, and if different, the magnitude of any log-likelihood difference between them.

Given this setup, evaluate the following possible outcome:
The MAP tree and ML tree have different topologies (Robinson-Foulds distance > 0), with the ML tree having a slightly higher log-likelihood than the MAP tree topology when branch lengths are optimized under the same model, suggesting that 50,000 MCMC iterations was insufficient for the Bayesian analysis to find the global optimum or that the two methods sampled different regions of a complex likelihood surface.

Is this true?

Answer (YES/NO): YES